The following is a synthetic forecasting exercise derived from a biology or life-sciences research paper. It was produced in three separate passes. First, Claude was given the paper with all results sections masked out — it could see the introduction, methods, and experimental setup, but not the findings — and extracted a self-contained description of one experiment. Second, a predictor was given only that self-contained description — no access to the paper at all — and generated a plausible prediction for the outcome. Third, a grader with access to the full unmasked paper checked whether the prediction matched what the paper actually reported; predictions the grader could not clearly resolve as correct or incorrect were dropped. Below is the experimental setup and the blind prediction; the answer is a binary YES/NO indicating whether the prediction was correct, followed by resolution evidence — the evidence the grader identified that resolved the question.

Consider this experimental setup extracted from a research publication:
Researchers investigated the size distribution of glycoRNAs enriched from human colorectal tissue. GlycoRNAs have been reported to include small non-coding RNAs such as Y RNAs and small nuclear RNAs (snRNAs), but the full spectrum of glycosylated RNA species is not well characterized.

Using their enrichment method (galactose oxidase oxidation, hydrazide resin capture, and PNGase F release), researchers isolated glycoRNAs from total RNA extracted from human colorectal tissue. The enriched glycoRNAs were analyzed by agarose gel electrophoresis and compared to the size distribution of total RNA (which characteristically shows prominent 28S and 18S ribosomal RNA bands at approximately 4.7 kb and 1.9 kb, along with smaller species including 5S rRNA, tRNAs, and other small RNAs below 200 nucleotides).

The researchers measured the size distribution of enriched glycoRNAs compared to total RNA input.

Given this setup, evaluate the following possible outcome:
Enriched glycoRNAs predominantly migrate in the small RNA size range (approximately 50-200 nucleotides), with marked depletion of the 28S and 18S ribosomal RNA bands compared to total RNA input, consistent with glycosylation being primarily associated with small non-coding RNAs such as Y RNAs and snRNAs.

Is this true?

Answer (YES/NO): NO